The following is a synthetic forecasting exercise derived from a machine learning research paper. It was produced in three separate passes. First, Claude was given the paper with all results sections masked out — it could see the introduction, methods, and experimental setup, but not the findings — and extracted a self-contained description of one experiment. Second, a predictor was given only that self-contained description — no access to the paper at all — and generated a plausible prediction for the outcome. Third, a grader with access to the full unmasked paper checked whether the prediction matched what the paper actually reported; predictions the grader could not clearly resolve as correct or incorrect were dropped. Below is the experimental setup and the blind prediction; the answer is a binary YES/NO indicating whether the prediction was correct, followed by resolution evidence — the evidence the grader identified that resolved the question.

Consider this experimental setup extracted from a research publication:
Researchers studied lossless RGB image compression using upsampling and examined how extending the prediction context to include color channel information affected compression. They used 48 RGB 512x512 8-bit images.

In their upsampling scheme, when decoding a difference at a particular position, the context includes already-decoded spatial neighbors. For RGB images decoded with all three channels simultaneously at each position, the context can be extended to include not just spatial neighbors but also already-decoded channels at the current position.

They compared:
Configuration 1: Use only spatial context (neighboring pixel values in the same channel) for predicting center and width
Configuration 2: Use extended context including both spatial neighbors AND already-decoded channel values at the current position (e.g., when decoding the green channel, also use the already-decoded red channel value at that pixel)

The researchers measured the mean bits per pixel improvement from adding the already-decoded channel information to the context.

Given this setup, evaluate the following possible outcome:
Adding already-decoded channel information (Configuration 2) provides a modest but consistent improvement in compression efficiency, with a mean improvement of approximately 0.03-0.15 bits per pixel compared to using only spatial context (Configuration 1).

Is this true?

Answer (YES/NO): NO